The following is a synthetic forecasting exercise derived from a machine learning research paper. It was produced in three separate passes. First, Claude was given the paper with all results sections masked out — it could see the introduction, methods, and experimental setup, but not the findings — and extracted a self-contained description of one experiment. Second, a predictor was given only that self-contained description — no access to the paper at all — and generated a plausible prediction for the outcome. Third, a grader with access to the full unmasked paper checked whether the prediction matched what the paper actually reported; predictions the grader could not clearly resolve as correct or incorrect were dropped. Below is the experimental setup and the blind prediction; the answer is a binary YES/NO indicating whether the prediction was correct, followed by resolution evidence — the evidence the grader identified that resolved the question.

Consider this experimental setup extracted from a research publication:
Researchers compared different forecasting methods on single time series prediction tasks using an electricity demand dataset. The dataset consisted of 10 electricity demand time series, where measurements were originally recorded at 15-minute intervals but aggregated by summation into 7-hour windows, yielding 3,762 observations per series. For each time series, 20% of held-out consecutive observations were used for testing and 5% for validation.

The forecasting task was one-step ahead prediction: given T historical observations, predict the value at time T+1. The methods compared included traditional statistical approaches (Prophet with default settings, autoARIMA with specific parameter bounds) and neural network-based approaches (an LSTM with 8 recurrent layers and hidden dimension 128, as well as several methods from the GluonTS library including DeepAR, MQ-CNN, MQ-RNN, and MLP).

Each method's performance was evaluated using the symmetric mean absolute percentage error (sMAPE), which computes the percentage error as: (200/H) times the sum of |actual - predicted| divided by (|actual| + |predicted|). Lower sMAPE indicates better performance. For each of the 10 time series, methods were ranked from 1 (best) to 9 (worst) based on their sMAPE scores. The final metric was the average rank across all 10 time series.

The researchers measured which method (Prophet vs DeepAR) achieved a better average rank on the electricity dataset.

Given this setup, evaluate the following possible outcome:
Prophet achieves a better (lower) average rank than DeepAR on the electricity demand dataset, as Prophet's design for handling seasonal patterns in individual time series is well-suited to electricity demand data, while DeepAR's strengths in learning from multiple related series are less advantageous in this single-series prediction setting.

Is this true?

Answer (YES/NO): NO